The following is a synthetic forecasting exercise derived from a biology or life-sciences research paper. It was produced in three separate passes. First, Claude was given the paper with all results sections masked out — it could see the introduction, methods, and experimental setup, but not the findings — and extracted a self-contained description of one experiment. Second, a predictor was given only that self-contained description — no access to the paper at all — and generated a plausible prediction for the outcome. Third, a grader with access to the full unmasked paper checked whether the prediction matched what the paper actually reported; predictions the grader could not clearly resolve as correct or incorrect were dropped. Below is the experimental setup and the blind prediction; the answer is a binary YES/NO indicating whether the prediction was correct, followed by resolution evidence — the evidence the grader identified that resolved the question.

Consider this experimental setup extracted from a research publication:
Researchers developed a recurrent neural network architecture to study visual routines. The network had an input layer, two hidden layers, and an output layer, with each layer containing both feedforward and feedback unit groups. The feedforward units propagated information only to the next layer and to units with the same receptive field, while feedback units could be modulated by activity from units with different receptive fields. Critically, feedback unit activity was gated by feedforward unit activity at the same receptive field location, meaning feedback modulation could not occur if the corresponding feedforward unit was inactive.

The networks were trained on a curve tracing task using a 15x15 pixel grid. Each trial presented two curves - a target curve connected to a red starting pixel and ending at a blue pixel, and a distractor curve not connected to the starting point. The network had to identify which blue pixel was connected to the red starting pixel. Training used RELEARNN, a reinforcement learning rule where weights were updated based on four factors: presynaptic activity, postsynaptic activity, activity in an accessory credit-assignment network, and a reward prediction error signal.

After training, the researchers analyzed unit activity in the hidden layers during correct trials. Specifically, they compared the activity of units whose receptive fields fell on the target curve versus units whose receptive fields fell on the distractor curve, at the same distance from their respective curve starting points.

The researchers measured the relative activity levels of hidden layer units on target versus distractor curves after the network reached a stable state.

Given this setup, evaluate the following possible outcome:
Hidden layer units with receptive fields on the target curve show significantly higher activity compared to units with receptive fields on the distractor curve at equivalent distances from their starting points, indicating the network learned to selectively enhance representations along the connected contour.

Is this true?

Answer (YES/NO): YES